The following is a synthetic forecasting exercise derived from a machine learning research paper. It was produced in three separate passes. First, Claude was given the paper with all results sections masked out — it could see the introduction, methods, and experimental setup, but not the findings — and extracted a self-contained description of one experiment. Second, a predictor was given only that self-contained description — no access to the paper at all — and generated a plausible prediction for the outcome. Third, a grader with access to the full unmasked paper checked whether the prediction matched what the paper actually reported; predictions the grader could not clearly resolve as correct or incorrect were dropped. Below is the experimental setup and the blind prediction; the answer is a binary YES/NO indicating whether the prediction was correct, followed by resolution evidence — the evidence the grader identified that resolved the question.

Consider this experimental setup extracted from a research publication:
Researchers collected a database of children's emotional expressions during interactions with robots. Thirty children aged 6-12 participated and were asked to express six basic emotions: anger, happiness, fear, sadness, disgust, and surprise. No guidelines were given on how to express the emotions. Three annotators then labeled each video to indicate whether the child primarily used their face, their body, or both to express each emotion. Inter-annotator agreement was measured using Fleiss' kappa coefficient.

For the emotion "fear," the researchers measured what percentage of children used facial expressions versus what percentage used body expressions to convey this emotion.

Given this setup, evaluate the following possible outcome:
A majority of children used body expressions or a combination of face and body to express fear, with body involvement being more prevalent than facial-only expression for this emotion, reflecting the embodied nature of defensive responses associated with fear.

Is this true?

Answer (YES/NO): YES